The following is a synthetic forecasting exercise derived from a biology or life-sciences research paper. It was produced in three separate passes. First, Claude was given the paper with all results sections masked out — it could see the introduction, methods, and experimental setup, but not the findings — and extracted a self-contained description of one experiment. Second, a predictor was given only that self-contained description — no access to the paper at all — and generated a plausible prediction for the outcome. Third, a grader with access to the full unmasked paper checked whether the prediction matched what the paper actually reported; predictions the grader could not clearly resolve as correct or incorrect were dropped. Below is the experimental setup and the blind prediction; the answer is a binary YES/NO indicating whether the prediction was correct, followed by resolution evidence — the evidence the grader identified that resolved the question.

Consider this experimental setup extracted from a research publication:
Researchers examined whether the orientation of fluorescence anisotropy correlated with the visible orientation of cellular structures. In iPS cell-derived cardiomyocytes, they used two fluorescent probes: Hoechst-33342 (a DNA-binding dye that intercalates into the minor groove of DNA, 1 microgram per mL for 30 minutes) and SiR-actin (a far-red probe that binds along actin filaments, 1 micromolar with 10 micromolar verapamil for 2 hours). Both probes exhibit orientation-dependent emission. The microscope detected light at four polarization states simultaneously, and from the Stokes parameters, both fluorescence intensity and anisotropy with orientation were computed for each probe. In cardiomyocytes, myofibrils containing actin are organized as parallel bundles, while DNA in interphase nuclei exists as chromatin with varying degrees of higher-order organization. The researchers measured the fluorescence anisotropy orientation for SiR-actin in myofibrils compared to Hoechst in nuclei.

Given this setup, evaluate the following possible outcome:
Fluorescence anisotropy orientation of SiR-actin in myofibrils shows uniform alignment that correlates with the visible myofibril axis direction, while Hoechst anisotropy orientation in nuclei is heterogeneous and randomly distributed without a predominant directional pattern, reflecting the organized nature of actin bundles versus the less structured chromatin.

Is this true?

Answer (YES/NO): NO